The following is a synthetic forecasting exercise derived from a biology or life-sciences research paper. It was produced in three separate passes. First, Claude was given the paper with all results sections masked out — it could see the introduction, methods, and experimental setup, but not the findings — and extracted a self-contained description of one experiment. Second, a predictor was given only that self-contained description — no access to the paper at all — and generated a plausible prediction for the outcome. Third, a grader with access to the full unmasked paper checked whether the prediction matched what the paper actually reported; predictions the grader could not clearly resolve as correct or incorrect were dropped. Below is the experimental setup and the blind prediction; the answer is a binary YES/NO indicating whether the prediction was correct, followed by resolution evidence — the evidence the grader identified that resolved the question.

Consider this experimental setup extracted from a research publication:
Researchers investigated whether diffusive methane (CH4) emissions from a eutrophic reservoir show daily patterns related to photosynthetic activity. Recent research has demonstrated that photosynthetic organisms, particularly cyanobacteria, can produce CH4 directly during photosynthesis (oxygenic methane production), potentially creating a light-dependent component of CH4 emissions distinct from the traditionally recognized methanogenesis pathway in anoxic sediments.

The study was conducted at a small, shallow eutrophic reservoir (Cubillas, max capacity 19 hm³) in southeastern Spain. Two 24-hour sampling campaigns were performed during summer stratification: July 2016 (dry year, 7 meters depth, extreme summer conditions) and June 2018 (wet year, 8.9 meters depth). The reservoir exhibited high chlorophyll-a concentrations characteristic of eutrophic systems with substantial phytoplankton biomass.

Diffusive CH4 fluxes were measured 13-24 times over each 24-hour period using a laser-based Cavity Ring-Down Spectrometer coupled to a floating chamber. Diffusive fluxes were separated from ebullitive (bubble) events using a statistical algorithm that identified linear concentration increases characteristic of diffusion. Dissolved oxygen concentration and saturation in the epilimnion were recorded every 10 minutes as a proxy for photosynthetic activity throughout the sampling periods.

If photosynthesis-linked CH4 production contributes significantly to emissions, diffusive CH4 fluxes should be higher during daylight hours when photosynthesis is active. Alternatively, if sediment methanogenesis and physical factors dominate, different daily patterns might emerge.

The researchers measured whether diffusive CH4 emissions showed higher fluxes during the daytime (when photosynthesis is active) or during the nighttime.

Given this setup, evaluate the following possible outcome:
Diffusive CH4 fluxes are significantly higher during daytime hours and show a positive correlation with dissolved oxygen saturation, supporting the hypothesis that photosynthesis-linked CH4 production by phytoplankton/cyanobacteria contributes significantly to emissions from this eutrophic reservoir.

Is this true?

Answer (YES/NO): NO